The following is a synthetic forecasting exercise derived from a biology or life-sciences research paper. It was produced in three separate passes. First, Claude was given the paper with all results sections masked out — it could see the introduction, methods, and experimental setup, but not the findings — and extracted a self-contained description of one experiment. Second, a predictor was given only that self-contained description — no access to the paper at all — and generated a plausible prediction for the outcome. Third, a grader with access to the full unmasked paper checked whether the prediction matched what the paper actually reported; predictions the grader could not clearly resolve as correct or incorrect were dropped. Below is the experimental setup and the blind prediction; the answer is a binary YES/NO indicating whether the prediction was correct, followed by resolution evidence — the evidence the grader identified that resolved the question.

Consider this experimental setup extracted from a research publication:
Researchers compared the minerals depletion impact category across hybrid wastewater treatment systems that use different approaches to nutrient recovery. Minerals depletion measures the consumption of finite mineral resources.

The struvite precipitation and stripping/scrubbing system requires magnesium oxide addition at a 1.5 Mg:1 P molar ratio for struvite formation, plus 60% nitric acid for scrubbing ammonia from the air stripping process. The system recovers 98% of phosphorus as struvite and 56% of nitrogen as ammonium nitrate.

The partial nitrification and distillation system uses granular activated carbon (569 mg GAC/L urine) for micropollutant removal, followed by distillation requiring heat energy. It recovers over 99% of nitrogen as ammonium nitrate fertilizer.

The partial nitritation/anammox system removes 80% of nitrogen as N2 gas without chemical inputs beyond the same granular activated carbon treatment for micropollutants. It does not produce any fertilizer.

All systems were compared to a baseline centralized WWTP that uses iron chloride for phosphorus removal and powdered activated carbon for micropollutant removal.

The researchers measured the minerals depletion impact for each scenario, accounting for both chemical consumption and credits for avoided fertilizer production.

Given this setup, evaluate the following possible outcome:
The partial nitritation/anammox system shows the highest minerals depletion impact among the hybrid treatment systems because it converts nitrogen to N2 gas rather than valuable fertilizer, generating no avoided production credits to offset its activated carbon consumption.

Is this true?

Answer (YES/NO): NO